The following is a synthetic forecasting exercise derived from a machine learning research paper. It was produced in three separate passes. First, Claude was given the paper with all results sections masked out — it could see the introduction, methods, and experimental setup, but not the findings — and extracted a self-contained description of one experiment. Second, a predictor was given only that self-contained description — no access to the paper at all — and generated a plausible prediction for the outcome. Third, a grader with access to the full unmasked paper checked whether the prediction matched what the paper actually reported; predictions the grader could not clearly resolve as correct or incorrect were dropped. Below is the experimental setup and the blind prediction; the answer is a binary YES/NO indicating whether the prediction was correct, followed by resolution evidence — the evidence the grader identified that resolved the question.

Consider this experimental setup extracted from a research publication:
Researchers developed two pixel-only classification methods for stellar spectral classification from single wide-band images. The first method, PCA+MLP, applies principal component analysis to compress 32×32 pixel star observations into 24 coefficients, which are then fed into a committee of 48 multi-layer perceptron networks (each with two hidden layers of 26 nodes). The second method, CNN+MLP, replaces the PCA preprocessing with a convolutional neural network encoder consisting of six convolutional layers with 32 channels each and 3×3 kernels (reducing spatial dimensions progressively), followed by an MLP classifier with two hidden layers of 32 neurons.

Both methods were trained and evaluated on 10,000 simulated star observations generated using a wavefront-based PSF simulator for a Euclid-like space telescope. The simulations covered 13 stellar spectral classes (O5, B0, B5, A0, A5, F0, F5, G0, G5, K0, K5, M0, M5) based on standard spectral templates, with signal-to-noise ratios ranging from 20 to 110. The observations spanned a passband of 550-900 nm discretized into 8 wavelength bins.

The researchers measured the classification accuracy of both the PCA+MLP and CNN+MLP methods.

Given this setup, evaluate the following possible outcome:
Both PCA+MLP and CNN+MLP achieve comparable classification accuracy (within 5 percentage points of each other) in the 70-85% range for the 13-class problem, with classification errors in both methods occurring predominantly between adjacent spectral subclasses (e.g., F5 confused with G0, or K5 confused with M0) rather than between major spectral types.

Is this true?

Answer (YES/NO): NO